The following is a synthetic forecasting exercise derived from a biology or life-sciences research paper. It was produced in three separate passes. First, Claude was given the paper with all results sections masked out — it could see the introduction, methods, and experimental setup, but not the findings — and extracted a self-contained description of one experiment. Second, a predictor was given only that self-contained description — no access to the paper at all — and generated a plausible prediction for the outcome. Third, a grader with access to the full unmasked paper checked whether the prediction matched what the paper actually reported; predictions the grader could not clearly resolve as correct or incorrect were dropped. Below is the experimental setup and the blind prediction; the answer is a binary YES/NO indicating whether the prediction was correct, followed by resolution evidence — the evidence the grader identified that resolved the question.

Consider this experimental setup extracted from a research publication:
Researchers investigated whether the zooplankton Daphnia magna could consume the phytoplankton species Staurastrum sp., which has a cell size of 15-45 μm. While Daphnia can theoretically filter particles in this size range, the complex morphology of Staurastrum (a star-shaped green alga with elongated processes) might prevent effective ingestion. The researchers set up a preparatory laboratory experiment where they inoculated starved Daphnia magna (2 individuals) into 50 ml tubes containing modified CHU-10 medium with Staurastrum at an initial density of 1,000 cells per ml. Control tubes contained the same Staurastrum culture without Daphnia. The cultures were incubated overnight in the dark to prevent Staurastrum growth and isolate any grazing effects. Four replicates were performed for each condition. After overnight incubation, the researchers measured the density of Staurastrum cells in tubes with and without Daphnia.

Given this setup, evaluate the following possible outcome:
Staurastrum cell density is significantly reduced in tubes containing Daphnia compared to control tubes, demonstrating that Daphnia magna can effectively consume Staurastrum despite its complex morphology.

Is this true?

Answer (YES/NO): NO